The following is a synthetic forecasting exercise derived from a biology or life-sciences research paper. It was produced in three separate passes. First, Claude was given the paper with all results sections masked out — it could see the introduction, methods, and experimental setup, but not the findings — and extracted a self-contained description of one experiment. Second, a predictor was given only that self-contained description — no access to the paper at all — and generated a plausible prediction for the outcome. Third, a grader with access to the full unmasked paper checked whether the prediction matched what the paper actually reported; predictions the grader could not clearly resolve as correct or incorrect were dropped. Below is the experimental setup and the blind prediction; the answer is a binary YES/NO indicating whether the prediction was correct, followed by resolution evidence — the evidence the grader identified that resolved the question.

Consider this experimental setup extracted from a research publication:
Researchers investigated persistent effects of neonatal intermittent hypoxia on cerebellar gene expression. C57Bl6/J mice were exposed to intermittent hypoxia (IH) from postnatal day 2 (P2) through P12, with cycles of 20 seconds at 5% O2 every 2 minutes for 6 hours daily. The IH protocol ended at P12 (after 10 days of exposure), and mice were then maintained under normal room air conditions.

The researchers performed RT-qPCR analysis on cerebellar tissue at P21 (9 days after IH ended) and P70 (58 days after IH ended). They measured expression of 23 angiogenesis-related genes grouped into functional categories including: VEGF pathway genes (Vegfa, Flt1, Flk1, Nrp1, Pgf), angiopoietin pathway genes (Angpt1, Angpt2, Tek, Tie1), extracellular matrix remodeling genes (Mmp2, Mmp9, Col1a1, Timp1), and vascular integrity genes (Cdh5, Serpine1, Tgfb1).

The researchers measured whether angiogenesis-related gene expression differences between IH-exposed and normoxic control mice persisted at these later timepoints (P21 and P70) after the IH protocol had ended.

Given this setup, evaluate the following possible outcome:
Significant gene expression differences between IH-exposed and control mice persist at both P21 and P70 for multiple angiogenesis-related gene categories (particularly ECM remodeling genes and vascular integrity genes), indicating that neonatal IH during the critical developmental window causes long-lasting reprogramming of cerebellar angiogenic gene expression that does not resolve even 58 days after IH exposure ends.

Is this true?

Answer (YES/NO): NO